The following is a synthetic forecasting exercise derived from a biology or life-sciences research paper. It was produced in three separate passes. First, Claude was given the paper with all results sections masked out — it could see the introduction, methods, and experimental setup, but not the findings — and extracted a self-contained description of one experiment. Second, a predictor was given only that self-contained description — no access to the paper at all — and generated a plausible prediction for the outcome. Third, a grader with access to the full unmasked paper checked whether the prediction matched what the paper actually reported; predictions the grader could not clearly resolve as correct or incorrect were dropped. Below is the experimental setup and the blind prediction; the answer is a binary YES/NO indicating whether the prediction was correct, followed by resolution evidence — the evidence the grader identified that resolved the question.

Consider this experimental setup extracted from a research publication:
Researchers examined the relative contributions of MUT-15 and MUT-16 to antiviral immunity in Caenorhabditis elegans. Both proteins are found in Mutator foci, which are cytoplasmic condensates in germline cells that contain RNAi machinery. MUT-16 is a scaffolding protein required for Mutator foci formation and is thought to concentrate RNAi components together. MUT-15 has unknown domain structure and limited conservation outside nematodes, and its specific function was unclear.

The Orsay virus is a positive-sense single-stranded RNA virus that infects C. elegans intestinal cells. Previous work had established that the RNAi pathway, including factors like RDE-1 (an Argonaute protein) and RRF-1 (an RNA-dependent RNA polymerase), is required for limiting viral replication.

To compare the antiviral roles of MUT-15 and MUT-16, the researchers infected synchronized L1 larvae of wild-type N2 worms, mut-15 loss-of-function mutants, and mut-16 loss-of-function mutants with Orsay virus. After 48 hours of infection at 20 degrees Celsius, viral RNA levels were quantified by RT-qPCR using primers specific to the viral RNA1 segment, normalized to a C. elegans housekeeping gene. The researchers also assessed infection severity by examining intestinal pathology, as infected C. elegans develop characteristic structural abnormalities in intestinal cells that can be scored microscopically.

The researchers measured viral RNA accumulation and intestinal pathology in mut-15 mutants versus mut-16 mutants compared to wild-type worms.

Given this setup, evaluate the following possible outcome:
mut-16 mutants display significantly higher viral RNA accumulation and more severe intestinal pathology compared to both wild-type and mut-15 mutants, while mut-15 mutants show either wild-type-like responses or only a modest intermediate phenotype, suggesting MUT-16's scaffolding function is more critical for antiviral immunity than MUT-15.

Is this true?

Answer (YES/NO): NO